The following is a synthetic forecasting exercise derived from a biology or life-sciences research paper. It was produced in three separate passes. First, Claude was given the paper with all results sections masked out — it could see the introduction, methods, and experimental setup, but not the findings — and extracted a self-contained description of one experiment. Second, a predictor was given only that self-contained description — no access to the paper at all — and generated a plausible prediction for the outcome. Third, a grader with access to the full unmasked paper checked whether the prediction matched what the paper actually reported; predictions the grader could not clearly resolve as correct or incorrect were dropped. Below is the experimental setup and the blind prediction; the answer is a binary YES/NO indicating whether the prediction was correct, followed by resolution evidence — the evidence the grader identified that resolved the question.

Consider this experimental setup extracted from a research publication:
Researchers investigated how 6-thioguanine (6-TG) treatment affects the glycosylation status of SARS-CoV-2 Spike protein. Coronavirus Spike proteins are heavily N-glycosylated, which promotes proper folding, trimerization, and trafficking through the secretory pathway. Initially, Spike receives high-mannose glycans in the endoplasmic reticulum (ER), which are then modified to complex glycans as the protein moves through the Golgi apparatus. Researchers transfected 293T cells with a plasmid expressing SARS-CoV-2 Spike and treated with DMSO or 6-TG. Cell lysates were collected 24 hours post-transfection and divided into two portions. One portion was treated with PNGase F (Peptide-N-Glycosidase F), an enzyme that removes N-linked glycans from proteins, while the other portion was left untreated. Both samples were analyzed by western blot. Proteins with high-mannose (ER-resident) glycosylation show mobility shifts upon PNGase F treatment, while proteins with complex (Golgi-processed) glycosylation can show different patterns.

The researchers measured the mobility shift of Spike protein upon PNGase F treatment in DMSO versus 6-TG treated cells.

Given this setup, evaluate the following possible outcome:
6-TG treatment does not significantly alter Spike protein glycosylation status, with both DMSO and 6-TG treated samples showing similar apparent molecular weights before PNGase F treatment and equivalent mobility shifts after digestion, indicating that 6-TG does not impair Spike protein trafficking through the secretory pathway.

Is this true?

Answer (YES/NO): NO